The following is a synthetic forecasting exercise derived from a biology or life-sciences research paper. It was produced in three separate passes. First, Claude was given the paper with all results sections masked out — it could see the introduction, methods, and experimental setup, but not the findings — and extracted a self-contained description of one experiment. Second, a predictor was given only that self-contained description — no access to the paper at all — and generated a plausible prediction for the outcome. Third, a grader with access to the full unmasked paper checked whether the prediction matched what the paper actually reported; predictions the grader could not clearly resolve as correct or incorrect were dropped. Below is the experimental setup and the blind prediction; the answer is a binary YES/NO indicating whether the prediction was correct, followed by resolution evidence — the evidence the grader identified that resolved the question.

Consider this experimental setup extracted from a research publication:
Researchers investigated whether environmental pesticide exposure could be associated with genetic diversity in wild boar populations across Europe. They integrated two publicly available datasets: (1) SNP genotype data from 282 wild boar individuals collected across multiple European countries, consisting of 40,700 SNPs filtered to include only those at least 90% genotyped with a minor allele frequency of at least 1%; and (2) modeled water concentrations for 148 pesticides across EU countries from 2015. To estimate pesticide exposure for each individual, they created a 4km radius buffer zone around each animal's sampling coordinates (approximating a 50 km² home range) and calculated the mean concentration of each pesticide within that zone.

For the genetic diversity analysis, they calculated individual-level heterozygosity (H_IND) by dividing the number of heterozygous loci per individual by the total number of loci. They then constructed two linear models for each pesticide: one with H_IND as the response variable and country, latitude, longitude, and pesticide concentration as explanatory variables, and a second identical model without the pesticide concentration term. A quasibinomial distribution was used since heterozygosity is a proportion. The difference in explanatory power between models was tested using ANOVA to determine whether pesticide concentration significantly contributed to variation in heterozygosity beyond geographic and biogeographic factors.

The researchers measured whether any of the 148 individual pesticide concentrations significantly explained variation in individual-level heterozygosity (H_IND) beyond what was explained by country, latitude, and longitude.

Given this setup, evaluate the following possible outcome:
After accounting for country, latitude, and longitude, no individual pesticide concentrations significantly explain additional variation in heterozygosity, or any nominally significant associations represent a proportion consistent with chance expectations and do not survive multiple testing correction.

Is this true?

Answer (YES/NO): NO